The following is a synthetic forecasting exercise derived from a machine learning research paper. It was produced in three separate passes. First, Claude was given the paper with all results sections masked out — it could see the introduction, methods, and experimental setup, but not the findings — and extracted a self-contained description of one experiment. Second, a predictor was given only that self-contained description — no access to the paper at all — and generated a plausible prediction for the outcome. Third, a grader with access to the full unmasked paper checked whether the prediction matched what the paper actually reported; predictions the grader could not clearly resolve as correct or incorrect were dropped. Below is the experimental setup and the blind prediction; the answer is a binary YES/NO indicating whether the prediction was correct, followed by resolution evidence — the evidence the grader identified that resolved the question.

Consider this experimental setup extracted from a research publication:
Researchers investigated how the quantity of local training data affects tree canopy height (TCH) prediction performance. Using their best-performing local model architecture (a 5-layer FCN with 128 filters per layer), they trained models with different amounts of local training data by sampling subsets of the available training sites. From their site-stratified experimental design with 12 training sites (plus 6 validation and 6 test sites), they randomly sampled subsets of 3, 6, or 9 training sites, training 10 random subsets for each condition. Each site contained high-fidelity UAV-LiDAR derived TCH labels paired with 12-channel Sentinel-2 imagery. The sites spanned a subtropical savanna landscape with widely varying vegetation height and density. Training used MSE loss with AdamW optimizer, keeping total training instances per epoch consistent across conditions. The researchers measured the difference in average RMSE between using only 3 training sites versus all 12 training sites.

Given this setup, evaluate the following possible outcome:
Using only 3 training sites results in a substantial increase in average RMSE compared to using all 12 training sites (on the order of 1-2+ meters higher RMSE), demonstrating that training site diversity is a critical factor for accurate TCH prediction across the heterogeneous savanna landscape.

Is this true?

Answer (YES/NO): NO